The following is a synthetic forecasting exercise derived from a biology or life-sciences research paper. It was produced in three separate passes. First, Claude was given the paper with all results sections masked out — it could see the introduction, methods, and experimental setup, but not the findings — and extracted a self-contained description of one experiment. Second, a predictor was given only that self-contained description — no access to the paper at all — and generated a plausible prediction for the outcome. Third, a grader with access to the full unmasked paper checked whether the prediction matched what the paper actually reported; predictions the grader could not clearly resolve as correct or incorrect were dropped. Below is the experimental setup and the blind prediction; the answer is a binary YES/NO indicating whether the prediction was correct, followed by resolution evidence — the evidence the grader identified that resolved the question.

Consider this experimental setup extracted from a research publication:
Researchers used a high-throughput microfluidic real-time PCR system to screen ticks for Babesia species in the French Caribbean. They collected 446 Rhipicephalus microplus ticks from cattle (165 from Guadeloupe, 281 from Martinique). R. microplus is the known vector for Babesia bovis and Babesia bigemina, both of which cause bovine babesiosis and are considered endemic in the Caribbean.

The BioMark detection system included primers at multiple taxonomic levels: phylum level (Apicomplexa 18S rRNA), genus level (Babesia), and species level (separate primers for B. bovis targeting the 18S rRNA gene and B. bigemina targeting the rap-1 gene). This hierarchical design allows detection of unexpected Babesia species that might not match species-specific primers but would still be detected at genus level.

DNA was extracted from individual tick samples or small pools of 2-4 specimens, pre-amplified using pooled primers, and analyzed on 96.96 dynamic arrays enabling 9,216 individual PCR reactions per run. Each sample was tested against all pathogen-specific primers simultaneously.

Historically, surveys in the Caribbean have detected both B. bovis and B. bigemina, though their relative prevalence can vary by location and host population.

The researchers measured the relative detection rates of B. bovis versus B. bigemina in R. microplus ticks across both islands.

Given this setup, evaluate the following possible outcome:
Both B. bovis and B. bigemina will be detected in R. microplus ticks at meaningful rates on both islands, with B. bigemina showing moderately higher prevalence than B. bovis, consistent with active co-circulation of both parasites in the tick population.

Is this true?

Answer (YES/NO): NO